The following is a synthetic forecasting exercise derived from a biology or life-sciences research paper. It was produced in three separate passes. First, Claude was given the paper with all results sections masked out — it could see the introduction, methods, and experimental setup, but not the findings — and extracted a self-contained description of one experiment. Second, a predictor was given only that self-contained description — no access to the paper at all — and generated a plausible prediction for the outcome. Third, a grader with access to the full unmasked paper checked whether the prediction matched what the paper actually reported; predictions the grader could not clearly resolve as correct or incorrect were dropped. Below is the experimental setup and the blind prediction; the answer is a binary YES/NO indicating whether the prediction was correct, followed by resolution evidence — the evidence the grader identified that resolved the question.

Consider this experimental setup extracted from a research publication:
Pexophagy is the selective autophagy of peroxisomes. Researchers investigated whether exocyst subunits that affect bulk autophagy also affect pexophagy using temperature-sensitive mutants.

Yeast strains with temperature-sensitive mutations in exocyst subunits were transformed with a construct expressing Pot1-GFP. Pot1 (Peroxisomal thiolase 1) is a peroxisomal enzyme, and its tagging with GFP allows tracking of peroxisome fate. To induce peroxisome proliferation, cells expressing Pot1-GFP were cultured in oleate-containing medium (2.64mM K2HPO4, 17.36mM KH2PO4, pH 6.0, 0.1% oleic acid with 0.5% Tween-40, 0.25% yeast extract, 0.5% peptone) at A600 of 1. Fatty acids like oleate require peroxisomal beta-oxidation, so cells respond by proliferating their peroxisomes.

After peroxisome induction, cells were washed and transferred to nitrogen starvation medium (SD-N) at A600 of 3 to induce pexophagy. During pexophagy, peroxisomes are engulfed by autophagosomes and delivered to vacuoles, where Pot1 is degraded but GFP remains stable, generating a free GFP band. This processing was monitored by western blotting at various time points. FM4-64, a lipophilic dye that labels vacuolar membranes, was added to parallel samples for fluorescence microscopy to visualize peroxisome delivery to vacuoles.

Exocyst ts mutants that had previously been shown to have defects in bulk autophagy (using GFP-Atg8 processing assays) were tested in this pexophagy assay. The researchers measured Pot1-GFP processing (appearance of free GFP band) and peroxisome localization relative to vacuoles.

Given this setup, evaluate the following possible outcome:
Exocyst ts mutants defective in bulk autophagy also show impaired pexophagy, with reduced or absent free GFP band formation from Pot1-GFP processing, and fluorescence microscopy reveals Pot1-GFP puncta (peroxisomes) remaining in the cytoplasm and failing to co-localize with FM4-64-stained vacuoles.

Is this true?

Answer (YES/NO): YES